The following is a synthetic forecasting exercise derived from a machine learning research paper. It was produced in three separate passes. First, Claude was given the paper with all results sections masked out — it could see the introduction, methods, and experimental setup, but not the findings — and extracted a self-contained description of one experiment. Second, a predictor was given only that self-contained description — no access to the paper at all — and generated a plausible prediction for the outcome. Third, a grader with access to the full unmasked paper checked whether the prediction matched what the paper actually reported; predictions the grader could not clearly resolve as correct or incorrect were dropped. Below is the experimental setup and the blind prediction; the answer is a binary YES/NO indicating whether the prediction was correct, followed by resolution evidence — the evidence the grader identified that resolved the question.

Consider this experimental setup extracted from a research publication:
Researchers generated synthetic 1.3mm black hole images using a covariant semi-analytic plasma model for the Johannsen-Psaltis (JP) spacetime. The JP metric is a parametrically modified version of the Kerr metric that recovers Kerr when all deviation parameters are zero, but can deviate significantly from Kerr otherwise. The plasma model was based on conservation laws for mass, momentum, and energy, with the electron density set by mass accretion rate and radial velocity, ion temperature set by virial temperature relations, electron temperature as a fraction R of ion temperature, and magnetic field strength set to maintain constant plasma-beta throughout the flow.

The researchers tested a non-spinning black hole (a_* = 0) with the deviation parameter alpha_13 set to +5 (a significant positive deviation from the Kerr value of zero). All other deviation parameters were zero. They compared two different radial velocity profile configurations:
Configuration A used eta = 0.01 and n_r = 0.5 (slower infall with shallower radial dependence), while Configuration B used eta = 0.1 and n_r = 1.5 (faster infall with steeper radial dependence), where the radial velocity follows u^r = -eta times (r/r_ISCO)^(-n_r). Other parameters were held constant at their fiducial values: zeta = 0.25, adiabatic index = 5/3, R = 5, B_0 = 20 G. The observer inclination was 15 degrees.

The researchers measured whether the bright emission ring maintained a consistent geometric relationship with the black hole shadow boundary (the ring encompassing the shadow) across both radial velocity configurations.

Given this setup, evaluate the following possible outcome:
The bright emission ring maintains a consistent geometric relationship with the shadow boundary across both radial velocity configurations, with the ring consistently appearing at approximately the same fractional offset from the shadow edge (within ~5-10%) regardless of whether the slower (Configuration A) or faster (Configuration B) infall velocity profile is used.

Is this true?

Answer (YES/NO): YES